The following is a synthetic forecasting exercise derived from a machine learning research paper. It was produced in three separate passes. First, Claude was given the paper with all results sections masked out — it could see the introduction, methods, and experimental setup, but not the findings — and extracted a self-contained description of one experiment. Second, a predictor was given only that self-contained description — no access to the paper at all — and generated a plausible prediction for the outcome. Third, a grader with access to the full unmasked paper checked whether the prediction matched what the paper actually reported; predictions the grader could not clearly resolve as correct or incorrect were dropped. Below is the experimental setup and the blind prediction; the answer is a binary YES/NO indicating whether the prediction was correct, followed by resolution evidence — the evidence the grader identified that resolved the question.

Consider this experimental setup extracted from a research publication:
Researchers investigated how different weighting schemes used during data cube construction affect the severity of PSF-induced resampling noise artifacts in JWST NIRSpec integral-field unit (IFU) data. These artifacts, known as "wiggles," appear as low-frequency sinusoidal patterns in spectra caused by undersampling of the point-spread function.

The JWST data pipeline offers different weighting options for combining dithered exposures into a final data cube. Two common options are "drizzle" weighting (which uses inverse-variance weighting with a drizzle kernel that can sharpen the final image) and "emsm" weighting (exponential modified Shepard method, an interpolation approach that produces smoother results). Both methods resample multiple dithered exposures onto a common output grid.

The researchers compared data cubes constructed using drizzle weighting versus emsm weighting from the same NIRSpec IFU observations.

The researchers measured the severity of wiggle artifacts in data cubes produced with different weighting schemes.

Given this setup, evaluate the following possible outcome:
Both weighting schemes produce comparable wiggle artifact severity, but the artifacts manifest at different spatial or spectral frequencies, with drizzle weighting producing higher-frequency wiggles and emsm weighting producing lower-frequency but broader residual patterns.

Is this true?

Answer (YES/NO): NO